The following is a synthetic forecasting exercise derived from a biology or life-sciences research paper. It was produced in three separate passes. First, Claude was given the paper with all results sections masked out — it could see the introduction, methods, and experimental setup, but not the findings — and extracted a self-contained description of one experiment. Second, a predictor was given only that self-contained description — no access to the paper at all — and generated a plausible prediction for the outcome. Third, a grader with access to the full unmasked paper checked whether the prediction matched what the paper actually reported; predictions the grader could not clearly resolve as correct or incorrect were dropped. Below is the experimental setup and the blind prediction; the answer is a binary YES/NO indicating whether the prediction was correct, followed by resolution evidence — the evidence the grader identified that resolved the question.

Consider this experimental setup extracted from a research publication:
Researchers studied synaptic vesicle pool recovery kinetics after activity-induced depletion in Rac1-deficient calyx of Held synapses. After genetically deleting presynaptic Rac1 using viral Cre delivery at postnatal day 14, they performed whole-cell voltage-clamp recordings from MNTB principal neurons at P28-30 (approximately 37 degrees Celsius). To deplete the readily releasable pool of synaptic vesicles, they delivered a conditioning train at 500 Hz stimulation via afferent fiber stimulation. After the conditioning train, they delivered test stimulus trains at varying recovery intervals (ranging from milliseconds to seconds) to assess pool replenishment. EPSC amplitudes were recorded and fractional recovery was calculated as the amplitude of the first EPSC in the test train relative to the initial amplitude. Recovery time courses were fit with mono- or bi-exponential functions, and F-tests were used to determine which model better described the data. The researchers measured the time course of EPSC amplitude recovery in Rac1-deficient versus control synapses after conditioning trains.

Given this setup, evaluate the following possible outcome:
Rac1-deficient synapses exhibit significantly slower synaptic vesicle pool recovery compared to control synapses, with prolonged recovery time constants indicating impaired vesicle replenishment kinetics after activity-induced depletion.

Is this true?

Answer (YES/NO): NO